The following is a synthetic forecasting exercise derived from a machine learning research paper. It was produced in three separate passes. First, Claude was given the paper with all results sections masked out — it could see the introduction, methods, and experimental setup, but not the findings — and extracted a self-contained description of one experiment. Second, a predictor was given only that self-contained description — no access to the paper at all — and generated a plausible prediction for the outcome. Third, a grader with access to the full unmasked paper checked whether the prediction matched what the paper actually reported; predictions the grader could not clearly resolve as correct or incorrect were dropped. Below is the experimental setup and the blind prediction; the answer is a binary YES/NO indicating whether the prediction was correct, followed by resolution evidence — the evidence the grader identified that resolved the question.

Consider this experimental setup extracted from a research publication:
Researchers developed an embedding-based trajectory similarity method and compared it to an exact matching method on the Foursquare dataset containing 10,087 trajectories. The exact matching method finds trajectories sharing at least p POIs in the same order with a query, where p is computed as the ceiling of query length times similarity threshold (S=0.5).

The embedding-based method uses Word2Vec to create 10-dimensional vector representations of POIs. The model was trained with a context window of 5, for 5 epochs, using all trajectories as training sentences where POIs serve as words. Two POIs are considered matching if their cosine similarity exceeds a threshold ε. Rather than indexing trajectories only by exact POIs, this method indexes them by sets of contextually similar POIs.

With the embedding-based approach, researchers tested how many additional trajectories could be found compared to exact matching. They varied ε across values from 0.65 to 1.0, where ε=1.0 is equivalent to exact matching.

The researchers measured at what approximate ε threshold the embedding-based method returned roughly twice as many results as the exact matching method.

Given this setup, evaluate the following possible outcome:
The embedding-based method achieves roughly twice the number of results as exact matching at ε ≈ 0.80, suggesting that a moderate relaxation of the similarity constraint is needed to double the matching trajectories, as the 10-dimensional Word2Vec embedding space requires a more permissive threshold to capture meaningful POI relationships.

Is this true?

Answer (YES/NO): NO